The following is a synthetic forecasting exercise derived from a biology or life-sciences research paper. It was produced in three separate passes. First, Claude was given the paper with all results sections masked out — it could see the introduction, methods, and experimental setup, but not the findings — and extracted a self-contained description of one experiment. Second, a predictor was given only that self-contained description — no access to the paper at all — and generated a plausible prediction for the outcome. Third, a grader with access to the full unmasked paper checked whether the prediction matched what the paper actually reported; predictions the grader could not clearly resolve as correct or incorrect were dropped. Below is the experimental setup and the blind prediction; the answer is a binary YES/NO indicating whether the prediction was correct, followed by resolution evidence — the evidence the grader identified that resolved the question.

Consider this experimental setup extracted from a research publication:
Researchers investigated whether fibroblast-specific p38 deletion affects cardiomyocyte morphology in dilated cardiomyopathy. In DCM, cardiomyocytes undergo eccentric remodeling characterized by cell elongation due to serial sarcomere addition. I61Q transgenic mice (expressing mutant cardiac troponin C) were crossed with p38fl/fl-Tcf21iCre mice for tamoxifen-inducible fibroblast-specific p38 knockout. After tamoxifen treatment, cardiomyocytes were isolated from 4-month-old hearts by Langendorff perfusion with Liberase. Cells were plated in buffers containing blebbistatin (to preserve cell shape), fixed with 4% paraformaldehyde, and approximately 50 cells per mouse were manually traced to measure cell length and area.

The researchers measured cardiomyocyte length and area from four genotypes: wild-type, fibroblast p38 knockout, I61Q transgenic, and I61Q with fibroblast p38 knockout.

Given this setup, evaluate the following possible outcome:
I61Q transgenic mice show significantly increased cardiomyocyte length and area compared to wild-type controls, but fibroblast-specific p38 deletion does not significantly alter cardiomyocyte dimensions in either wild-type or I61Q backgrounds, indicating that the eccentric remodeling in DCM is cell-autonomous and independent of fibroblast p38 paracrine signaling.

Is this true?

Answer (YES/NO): NO